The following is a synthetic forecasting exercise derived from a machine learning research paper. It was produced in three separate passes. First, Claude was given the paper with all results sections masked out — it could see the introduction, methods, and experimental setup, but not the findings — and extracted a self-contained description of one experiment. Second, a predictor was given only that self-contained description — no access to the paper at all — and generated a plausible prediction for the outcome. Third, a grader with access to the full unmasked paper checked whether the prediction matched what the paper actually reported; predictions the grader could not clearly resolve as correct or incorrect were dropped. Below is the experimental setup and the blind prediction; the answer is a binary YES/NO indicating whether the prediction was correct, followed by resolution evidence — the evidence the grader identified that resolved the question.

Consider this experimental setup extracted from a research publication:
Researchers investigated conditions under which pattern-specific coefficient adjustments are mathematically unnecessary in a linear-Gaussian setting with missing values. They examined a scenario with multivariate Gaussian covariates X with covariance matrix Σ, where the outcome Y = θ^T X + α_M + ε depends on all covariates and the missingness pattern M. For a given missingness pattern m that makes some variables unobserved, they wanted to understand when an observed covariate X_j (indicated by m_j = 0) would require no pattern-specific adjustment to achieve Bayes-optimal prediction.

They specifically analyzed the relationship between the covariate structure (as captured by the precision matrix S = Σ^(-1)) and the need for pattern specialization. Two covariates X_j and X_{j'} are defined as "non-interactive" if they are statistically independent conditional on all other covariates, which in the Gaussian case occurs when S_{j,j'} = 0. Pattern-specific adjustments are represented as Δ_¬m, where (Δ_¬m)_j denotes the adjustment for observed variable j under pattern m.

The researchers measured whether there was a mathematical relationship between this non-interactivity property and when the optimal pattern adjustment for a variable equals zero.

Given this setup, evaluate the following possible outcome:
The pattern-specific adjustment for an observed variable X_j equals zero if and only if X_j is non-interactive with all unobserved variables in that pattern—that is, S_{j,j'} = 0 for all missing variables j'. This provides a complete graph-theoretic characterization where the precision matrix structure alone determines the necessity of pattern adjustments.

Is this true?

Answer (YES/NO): NO